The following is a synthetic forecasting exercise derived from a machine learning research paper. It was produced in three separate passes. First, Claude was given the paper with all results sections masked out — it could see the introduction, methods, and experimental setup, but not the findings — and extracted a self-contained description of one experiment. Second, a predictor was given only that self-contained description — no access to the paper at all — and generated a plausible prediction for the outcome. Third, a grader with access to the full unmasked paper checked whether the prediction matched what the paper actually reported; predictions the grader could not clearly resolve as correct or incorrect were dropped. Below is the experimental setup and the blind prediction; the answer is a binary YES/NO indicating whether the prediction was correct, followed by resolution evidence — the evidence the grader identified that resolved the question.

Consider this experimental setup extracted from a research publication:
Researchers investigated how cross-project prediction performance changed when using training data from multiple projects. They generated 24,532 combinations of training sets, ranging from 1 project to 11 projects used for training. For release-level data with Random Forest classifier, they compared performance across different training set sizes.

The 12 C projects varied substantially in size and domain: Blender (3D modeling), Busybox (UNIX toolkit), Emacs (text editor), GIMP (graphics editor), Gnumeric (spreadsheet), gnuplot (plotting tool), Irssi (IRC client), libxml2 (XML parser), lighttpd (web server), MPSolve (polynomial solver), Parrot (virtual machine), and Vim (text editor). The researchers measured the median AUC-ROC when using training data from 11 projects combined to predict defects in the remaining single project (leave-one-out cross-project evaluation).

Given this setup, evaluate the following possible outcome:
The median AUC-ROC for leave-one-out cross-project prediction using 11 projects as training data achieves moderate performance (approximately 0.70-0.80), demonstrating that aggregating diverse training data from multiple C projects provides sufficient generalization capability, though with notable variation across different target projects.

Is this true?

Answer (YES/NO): NO